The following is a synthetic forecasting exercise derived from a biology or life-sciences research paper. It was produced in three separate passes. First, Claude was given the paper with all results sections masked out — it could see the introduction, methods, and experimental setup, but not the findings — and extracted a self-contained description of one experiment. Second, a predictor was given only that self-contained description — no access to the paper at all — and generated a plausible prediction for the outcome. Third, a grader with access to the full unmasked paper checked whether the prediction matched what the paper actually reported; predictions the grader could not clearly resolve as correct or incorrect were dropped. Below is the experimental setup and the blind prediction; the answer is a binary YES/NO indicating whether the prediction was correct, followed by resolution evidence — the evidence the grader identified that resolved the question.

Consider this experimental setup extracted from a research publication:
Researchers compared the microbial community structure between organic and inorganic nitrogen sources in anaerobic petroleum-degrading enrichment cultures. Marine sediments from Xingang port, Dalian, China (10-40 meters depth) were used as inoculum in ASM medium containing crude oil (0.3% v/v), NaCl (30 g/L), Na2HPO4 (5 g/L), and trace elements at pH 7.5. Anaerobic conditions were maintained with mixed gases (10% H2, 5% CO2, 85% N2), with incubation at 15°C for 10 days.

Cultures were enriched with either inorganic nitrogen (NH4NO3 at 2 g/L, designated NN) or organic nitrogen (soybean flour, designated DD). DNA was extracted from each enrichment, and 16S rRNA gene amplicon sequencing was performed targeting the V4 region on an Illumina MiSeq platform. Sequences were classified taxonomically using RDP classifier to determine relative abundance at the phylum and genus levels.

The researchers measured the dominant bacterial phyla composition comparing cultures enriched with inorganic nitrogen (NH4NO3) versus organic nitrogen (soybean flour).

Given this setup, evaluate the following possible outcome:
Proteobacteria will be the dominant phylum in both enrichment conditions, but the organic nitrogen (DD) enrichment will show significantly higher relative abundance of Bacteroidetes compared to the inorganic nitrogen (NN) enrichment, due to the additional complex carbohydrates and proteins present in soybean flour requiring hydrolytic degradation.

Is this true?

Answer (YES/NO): NO